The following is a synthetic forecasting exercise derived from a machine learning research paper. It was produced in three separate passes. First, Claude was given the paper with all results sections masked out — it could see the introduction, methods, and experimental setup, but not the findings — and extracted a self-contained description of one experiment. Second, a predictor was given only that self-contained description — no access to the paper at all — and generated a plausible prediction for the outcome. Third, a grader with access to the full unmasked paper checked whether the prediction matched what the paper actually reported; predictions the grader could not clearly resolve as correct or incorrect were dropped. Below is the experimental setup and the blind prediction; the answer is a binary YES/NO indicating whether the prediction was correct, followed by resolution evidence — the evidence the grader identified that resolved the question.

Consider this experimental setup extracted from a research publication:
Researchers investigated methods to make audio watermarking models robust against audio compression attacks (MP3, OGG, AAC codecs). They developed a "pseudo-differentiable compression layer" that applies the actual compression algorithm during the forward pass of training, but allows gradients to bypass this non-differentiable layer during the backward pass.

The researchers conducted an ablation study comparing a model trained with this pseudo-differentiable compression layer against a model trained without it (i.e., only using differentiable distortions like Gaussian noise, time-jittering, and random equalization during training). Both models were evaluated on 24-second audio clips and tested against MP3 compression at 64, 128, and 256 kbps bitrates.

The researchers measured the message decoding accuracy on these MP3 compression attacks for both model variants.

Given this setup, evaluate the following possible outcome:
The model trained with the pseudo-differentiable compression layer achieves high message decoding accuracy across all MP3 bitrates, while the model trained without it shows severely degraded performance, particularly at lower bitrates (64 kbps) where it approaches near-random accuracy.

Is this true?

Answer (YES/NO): NO